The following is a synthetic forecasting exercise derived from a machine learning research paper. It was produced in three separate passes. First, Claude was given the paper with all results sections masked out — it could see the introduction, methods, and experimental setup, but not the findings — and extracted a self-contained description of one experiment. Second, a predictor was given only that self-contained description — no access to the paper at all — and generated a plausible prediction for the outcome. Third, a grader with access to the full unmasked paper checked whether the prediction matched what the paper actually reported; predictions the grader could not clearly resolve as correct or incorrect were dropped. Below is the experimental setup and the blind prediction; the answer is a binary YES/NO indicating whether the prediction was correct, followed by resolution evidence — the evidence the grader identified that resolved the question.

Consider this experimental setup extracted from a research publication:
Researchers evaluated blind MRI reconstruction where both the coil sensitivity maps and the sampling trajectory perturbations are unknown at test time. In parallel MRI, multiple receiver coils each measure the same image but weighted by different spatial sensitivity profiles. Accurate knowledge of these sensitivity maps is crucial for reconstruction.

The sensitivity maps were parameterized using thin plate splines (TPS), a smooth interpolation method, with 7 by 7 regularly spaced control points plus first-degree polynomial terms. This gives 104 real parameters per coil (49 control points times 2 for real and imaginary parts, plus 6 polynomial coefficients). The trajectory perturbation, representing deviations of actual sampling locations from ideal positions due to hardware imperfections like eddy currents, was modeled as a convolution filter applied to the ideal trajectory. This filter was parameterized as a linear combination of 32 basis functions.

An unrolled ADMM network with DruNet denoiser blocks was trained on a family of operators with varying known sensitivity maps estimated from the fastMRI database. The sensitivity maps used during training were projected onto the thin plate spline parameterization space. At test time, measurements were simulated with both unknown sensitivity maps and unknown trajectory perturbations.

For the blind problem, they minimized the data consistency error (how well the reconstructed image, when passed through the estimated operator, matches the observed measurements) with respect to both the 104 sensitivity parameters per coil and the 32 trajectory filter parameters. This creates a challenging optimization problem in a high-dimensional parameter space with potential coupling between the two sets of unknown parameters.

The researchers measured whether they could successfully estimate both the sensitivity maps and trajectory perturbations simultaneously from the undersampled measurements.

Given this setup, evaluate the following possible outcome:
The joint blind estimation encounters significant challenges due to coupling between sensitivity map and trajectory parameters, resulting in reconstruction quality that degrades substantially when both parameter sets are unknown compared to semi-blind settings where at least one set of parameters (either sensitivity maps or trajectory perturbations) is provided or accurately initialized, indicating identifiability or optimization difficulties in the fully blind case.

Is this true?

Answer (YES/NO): NO